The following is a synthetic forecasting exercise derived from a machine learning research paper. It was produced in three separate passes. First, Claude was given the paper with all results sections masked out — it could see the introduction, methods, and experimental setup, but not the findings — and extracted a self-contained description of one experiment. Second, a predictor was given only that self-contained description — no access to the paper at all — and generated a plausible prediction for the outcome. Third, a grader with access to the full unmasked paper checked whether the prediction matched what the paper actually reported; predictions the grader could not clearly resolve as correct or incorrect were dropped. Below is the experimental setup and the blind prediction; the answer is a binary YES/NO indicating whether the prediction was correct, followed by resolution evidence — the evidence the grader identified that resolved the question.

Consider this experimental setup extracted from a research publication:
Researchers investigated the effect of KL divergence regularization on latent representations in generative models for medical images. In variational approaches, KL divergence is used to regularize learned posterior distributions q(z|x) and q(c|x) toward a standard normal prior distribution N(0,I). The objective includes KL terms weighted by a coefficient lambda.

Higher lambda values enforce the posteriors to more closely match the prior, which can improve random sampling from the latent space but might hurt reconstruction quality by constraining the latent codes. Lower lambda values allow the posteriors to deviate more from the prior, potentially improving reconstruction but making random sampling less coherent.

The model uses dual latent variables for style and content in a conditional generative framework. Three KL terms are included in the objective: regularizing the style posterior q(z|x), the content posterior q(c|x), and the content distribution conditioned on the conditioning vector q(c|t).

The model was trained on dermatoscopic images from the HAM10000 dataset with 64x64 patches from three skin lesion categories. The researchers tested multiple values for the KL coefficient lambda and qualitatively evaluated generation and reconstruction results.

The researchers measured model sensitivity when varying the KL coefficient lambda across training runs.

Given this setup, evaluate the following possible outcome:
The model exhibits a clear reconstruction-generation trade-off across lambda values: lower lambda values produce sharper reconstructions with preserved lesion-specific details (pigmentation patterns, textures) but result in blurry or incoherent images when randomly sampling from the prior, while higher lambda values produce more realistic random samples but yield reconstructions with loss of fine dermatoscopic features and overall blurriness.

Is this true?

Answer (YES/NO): NO